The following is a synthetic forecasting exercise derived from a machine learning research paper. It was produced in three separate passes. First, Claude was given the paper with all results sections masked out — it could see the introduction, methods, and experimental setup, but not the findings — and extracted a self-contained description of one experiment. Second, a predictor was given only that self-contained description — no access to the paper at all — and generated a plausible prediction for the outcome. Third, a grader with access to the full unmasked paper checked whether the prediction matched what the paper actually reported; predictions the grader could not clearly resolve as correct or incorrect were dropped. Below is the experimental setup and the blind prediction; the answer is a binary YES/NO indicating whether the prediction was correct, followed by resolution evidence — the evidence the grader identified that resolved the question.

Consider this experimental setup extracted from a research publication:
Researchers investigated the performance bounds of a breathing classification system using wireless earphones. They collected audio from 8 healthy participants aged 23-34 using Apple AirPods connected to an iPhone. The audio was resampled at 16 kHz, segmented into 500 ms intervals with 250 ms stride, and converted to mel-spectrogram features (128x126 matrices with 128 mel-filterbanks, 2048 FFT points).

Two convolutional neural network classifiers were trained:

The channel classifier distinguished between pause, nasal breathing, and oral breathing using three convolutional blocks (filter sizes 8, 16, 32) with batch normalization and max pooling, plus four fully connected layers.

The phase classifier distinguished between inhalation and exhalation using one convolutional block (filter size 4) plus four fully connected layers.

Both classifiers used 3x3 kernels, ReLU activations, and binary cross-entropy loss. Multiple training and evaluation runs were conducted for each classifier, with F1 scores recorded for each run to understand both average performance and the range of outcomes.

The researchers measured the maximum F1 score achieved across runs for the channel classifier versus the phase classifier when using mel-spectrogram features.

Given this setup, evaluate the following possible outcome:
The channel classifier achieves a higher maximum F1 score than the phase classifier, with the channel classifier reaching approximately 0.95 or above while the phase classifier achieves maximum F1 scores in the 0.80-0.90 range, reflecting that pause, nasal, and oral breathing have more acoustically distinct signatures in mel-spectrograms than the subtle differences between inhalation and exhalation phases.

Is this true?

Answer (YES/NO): YES